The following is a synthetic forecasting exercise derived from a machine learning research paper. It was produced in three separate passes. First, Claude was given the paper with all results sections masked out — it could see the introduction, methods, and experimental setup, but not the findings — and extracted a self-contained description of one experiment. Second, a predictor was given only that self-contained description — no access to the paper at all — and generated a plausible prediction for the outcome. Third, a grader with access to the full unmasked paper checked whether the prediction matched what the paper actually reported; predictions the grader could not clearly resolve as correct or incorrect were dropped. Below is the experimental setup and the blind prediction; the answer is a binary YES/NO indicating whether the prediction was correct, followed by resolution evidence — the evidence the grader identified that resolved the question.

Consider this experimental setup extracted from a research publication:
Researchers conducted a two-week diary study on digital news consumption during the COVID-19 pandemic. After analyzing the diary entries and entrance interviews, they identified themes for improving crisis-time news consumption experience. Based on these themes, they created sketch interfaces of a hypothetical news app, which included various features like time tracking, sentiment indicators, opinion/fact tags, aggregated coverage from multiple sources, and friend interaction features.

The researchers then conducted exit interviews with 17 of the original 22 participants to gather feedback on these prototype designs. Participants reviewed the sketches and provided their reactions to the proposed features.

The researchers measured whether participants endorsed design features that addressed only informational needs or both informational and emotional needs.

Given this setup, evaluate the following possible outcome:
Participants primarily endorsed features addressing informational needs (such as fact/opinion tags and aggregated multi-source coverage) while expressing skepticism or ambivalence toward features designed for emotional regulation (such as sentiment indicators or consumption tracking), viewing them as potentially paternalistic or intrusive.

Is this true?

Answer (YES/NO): NO